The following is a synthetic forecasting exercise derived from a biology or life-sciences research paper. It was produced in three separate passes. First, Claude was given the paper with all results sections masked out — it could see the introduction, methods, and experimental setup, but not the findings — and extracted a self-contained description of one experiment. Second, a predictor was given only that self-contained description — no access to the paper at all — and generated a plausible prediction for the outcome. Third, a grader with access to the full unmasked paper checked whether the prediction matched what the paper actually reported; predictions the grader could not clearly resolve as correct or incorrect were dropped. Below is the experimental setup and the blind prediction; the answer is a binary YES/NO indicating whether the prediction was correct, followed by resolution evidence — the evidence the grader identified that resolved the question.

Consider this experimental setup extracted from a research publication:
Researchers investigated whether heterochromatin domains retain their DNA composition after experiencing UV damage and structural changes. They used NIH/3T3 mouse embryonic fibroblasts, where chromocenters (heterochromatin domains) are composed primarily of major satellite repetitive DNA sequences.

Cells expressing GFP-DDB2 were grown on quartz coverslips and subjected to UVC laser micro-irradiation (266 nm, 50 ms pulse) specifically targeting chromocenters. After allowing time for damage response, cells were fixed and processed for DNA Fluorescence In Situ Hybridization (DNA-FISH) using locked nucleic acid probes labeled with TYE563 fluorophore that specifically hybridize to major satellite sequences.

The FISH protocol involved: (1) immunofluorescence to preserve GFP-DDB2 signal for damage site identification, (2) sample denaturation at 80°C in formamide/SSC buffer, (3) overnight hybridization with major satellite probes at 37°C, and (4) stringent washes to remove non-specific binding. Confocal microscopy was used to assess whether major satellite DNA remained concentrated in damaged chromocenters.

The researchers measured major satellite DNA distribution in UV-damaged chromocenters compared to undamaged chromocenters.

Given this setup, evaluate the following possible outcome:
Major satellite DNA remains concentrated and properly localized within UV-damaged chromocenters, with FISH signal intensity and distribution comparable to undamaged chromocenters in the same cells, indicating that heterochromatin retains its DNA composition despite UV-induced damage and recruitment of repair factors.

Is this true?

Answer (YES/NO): NO